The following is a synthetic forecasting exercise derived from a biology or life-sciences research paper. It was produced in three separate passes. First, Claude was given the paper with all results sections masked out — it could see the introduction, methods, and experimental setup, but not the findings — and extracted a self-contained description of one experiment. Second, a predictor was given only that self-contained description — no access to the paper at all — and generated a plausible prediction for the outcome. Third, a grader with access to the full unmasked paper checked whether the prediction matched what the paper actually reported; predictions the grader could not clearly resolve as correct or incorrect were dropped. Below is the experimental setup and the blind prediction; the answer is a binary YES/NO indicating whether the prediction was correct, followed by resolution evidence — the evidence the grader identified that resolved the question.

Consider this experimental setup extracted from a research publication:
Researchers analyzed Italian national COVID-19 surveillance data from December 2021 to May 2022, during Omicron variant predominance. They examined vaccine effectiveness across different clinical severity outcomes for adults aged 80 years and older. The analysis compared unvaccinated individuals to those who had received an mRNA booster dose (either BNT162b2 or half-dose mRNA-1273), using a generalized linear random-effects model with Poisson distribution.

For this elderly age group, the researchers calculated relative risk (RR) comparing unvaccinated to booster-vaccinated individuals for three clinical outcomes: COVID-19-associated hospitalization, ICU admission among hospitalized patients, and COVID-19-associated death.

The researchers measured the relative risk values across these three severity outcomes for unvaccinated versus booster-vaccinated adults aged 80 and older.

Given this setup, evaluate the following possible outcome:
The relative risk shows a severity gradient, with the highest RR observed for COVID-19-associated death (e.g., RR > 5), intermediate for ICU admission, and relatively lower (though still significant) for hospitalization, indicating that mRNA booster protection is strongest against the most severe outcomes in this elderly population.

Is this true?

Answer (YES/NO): YES